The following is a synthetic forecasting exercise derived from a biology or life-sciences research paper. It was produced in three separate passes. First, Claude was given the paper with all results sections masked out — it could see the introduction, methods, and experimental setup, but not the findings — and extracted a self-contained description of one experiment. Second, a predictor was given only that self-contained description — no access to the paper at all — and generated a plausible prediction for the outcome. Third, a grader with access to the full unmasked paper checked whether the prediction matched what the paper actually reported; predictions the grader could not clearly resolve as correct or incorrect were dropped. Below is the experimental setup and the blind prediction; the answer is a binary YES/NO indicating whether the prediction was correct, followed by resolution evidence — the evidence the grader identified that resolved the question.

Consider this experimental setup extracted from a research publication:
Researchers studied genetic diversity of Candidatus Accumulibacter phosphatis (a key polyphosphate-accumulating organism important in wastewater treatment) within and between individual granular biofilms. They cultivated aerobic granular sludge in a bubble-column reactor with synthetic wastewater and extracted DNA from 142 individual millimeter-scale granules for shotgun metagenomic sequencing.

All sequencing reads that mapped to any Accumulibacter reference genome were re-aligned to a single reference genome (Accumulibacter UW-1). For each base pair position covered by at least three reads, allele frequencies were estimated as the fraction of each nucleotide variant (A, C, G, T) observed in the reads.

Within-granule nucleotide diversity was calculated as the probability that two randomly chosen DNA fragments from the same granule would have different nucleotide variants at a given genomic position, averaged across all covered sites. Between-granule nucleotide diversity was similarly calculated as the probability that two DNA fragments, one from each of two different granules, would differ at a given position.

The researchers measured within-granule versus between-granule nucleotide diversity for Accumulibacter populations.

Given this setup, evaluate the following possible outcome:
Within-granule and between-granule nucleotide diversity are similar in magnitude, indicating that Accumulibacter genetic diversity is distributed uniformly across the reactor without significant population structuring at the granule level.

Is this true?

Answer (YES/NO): NO